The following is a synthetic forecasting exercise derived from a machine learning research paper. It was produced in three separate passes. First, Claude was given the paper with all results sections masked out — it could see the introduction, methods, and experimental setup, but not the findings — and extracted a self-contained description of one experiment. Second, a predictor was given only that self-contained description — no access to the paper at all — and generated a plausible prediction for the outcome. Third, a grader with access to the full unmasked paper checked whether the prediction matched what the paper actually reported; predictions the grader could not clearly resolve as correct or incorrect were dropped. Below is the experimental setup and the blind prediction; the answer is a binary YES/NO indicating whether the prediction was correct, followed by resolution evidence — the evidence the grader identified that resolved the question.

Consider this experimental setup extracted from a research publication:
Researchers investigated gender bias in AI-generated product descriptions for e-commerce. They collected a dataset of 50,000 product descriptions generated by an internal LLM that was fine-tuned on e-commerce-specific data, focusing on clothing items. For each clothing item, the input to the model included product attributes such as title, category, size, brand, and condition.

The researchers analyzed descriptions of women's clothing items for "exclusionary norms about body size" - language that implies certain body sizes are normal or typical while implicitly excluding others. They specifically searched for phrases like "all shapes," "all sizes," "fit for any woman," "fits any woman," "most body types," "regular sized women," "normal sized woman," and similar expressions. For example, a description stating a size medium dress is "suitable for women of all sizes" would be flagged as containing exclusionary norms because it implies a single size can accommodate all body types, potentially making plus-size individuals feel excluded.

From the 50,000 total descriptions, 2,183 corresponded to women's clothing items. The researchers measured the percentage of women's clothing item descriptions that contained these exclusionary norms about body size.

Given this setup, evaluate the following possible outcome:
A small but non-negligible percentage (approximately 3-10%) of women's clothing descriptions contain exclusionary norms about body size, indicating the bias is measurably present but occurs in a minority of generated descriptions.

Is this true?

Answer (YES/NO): NO